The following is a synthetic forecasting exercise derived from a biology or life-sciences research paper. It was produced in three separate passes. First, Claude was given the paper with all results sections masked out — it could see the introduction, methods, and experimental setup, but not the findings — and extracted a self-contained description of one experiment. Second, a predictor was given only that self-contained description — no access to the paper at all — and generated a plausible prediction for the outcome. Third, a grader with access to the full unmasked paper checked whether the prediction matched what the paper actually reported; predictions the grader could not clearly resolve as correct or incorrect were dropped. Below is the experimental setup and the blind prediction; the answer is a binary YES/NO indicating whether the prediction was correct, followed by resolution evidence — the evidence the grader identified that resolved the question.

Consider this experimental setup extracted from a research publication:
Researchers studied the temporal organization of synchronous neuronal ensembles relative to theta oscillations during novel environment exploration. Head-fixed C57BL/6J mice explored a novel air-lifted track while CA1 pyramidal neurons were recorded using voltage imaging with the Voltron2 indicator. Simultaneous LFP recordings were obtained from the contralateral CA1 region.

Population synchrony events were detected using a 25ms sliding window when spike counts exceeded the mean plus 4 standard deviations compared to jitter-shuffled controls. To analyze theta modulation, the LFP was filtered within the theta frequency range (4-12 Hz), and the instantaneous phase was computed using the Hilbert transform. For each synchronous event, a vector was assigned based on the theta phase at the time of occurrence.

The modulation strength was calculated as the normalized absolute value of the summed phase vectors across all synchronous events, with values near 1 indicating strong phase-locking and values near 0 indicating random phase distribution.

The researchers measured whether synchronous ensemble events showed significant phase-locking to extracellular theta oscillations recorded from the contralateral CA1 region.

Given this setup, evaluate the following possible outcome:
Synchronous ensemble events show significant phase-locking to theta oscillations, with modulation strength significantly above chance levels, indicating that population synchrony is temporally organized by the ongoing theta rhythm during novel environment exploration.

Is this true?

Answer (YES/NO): YES